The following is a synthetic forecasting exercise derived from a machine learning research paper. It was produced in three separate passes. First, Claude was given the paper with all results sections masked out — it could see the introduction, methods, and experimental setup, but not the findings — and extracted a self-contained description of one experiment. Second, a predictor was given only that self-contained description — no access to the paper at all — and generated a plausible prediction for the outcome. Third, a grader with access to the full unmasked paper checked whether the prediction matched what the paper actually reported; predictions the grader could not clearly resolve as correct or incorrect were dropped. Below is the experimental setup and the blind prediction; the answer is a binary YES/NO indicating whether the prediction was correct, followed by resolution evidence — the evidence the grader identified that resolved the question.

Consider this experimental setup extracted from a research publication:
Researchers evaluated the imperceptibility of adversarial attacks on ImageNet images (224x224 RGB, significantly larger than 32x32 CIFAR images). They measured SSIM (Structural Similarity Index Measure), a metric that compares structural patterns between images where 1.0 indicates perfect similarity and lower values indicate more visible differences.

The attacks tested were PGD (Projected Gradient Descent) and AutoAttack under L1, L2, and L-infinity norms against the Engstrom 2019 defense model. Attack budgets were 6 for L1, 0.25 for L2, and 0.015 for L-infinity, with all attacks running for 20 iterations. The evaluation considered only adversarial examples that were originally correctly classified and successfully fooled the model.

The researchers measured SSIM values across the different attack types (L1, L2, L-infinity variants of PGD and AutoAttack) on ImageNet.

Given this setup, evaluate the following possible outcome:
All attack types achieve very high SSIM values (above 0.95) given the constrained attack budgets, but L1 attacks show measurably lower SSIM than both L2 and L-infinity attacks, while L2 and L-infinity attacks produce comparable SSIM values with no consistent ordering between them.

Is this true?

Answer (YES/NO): NO